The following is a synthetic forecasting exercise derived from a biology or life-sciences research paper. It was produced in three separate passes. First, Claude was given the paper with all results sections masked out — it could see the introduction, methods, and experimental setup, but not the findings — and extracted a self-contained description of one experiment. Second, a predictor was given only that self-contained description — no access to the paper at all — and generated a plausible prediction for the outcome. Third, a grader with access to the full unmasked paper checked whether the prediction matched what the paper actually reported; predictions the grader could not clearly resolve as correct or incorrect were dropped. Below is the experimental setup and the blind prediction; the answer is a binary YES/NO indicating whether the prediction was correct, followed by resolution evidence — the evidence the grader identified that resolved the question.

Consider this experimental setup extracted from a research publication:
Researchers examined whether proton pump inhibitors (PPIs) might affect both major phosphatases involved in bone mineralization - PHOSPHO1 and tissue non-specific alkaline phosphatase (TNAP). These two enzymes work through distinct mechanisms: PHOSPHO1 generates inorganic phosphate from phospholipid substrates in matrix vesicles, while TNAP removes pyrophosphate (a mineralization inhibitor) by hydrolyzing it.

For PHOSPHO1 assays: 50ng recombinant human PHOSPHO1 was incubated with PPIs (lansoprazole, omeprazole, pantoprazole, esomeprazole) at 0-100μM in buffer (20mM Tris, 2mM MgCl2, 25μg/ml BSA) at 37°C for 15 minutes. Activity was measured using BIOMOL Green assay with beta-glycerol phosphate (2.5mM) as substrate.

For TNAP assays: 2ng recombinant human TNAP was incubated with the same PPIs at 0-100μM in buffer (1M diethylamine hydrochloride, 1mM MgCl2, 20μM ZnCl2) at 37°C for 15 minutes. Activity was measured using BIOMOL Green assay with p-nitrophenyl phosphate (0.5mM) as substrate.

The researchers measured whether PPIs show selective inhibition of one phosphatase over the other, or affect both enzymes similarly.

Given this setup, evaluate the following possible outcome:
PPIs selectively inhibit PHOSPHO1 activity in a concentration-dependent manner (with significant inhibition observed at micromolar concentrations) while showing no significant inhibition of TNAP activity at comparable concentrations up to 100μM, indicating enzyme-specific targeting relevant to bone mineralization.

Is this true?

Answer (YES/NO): YES